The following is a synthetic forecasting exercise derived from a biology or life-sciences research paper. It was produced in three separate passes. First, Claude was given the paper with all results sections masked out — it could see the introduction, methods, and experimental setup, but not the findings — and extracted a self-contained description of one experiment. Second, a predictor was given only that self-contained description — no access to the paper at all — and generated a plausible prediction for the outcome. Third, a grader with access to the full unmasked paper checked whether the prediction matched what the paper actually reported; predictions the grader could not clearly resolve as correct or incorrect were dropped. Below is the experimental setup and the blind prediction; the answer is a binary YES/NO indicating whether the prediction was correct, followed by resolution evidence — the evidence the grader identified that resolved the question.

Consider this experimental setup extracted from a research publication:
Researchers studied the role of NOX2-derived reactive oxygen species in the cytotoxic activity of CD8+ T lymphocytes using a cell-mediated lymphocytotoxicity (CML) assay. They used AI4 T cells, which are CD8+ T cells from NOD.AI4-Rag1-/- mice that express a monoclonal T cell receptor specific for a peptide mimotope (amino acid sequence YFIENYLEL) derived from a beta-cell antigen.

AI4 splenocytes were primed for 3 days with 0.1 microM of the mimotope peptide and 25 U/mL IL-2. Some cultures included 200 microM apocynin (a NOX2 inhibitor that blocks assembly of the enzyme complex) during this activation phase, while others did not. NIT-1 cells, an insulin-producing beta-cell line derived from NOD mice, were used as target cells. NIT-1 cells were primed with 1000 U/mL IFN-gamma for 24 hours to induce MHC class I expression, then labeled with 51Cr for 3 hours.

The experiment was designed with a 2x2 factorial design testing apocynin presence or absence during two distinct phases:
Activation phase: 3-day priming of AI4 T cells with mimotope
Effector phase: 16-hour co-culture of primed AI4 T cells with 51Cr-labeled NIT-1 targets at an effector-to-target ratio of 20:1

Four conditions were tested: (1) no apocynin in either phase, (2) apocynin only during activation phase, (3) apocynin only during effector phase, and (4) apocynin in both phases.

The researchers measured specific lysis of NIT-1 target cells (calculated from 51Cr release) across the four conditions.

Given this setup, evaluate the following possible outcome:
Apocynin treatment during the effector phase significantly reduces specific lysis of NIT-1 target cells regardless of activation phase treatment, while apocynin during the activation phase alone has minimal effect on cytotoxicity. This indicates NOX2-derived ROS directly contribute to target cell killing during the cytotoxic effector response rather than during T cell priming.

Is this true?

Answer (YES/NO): NO